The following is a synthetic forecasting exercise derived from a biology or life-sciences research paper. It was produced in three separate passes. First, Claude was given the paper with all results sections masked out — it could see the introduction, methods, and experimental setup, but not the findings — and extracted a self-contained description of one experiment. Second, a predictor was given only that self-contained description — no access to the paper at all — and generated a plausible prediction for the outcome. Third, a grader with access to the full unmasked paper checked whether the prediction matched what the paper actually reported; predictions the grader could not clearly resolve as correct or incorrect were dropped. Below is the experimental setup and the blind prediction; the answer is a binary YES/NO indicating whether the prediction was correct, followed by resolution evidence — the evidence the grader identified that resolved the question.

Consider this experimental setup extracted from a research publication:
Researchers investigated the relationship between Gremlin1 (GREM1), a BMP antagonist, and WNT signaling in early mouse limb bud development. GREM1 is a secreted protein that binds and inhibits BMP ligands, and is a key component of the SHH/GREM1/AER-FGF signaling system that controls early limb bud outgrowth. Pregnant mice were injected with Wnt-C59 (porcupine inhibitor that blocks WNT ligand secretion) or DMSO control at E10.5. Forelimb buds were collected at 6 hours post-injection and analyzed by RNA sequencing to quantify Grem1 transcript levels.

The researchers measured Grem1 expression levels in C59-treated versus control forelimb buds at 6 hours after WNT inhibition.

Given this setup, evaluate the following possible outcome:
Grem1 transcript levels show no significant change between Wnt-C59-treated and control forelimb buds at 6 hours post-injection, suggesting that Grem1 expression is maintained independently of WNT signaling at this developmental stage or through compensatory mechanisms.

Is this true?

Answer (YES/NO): NO